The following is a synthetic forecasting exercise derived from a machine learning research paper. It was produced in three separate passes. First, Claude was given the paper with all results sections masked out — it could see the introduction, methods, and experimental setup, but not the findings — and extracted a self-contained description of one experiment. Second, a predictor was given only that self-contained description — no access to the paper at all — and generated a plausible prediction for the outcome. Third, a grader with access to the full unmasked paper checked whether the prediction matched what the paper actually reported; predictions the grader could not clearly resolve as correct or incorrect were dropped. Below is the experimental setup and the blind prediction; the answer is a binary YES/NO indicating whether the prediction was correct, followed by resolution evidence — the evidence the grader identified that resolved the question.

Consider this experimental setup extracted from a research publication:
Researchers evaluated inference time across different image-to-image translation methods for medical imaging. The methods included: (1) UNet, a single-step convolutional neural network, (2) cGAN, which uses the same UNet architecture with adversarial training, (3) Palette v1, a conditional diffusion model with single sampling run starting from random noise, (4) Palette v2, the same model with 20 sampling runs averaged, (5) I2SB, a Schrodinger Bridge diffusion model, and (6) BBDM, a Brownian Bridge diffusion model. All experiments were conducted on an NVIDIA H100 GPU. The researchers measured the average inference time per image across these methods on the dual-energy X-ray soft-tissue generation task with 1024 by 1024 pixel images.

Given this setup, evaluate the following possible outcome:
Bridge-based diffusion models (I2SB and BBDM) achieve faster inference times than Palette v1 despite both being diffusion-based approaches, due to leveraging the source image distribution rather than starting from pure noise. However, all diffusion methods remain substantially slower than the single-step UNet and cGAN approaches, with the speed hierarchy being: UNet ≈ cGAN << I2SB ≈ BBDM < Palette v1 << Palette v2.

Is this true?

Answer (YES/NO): NO